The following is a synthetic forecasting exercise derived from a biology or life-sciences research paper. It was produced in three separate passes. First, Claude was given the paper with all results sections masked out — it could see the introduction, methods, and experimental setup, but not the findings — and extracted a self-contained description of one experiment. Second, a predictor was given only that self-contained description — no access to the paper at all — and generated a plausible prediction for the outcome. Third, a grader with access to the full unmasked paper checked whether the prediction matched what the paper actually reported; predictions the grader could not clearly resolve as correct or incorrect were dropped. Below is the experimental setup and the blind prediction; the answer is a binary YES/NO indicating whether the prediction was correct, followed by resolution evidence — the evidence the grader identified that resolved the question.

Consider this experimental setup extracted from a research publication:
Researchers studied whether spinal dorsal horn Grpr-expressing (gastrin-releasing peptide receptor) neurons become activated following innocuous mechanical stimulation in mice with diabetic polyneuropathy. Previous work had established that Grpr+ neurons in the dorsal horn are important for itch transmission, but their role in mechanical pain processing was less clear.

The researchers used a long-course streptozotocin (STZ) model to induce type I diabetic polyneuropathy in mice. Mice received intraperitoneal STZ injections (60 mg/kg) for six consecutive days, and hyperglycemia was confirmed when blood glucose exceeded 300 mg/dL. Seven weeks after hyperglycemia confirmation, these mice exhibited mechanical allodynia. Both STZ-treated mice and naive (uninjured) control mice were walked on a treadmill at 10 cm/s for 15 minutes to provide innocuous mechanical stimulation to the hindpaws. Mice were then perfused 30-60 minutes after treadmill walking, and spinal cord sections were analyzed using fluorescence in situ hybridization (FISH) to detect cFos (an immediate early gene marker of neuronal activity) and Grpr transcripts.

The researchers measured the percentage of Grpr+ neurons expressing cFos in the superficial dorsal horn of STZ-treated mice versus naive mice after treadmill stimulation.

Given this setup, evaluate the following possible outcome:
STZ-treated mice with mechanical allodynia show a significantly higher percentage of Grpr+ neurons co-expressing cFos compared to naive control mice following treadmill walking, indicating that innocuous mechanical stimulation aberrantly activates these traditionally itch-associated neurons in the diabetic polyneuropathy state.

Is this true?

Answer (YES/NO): YES